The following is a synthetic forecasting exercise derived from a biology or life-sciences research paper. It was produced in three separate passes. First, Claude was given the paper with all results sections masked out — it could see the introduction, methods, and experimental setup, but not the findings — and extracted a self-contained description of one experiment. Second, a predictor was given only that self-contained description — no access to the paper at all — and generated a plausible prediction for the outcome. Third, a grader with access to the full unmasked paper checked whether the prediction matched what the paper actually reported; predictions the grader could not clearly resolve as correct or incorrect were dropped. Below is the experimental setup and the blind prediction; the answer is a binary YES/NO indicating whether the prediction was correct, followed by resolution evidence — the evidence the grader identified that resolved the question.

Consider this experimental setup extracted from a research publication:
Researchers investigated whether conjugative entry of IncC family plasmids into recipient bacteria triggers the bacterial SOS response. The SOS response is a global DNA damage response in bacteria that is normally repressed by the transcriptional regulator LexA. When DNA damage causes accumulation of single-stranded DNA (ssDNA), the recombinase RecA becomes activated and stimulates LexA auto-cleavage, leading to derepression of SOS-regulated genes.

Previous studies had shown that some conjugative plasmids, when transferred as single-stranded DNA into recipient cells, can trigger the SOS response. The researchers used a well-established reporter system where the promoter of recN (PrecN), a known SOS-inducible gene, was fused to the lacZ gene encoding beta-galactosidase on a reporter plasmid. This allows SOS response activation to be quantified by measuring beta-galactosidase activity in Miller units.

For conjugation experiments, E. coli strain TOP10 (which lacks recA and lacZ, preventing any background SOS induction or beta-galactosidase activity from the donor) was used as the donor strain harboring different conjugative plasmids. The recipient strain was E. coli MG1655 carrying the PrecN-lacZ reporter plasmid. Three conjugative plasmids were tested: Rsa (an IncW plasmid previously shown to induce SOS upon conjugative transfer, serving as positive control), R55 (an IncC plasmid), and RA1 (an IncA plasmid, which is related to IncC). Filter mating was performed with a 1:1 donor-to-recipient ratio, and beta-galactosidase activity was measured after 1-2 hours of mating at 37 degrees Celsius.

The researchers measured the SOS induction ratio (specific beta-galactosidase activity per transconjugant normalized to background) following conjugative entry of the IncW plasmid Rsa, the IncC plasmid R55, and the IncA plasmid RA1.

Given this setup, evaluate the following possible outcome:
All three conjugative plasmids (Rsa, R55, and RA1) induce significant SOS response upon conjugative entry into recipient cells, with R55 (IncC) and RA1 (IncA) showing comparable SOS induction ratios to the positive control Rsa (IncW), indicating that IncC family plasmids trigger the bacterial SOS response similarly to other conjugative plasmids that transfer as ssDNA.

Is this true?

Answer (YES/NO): NO